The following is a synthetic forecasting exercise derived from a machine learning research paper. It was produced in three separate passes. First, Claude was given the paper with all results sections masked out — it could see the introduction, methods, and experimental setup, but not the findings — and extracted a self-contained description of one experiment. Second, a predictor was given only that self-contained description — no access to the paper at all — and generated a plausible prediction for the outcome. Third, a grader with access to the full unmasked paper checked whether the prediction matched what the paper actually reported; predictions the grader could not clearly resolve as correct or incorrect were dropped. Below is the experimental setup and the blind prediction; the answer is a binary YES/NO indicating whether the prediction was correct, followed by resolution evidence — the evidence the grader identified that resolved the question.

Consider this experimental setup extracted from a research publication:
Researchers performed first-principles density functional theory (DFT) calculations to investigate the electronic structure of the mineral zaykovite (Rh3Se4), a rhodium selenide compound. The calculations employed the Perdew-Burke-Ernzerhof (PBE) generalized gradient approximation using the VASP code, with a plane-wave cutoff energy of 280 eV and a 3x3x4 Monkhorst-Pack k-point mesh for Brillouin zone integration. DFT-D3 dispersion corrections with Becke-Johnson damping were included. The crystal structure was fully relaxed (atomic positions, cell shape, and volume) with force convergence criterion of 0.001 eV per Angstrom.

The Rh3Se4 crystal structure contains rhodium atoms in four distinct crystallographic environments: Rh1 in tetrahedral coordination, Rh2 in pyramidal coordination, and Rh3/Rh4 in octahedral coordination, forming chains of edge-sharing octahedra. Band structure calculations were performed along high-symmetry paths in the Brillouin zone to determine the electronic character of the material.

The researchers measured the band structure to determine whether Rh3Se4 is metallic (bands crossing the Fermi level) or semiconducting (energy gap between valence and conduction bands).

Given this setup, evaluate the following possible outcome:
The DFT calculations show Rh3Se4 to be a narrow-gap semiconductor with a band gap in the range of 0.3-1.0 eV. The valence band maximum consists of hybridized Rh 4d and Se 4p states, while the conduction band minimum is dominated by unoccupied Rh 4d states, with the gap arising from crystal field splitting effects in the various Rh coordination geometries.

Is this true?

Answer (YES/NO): NO